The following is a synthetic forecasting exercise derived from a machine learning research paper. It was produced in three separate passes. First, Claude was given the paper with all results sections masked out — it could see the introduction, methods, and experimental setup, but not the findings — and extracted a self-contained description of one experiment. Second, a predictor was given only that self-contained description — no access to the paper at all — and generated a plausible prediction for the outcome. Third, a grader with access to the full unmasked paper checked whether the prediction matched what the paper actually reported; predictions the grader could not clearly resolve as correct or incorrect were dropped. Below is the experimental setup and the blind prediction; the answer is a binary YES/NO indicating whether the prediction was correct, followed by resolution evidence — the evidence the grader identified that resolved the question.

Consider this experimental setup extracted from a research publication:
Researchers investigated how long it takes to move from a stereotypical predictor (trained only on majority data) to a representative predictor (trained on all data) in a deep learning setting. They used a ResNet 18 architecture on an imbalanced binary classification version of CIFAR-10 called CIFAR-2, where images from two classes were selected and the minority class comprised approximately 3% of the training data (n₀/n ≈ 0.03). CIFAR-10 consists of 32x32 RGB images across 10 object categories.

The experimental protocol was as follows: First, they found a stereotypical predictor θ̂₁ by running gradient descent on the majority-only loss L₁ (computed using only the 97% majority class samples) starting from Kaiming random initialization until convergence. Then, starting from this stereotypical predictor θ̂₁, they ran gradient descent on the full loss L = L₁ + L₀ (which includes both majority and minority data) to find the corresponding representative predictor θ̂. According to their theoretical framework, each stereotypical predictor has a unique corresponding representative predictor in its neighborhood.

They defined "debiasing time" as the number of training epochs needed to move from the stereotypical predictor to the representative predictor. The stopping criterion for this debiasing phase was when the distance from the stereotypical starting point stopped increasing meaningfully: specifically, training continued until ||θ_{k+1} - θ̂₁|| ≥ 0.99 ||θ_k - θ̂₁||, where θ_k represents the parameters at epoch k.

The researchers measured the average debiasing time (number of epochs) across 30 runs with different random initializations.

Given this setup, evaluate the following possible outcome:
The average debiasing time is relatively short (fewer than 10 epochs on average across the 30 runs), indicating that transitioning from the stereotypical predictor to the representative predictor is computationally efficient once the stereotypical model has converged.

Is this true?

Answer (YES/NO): NO